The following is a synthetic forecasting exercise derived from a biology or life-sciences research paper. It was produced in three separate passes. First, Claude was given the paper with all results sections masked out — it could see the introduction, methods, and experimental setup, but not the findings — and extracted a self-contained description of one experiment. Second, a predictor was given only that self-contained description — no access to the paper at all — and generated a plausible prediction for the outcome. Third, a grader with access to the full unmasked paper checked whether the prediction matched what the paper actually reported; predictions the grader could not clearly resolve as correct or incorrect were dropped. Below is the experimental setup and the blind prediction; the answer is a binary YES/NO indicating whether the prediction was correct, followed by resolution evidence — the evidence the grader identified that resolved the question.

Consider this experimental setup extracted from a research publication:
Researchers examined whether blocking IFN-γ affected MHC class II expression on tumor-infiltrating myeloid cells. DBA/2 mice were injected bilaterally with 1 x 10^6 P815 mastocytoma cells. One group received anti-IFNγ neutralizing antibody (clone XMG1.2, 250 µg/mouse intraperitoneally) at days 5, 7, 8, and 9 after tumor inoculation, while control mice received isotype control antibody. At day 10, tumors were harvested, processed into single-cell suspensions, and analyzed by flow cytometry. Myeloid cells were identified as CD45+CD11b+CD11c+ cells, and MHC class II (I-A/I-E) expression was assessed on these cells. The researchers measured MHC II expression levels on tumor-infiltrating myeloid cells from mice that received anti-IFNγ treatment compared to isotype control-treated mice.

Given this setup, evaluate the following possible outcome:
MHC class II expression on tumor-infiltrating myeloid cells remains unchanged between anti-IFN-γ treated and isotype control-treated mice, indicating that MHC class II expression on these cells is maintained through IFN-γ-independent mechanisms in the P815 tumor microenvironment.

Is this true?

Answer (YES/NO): NO